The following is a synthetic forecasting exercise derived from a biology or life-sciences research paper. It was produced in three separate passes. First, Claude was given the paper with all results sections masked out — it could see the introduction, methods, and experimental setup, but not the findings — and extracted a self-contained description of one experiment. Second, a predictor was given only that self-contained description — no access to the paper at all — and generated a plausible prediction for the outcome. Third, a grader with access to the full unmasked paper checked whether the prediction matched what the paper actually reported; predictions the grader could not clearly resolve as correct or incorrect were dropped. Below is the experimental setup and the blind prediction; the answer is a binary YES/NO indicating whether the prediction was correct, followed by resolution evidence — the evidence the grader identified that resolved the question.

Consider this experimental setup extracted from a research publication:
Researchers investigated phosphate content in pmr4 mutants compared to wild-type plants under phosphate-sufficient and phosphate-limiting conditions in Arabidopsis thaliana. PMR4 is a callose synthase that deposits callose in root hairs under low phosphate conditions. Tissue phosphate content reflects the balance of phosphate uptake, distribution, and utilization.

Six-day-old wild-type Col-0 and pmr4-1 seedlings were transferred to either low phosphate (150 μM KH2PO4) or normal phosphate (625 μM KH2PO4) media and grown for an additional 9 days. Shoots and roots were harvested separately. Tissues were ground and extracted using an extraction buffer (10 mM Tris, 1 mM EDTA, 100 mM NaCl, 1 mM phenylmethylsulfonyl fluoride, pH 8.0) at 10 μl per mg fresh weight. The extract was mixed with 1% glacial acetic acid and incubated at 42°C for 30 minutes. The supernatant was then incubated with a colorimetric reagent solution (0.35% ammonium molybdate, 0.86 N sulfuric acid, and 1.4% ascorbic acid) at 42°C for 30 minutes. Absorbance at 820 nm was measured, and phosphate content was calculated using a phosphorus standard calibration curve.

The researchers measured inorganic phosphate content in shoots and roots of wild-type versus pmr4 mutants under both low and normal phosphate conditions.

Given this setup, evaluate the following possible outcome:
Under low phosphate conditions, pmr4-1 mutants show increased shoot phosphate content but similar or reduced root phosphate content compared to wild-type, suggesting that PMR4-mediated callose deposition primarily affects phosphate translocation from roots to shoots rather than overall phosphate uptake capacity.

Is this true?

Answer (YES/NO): NO